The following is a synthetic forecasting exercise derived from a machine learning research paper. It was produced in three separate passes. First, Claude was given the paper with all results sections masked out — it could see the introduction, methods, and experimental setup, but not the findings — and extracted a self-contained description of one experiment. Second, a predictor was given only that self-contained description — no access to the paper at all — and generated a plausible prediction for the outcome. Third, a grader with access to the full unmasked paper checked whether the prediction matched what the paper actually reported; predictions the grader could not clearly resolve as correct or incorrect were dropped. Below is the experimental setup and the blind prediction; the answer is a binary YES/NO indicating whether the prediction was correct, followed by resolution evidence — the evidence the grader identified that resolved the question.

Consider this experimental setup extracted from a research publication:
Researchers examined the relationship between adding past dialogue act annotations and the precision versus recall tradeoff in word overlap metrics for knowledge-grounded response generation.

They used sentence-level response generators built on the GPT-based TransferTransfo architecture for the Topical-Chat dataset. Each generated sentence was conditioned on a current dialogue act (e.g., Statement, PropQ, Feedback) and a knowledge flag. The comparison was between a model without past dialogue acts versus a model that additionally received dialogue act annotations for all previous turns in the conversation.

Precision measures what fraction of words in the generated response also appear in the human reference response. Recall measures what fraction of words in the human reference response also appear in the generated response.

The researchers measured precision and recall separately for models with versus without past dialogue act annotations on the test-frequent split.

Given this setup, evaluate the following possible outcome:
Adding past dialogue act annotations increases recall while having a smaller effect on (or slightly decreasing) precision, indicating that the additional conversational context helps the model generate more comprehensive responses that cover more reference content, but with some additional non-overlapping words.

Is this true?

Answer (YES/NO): NO